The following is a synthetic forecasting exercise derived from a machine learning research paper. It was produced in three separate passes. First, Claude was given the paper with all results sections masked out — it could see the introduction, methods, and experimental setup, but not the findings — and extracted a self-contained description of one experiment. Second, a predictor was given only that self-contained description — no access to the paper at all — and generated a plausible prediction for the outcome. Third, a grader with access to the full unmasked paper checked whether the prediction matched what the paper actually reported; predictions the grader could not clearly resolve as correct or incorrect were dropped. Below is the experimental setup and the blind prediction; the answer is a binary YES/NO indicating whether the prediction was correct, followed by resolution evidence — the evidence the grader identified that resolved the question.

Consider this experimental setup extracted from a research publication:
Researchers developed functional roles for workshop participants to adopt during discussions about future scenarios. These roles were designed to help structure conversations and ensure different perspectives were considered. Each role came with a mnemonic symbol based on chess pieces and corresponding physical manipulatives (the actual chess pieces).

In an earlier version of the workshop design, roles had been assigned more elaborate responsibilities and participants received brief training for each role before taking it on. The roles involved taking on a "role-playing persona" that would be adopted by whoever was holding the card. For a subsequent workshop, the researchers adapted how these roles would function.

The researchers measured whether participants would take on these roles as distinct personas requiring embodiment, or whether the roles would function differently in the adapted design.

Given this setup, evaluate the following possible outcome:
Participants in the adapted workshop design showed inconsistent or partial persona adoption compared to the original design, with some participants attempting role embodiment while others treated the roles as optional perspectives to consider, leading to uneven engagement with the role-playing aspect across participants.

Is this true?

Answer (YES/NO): NO